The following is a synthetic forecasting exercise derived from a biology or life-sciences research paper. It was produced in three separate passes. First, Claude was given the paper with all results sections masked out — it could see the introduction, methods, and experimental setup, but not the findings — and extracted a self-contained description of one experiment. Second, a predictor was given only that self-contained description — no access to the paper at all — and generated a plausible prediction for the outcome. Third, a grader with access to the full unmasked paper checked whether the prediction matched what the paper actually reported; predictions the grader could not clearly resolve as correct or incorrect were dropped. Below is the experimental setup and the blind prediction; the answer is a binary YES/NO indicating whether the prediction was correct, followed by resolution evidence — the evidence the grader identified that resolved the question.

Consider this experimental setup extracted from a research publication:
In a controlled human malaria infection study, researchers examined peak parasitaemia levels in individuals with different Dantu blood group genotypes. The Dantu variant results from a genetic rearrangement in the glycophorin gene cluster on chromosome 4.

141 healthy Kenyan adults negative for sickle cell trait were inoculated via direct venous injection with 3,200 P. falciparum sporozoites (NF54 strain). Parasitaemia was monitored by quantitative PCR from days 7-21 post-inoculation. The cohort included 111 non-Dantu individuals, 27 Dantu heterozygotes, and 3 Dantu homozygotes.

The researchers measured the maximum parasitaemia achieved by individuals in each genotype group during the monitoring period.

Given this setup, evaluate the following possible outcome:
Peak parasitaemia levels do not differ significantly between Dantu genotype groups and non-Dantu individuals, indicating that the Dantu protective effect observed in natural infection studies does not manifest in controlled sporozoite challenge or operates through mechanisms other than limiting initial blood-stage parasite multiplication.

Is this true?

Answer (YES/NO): NO